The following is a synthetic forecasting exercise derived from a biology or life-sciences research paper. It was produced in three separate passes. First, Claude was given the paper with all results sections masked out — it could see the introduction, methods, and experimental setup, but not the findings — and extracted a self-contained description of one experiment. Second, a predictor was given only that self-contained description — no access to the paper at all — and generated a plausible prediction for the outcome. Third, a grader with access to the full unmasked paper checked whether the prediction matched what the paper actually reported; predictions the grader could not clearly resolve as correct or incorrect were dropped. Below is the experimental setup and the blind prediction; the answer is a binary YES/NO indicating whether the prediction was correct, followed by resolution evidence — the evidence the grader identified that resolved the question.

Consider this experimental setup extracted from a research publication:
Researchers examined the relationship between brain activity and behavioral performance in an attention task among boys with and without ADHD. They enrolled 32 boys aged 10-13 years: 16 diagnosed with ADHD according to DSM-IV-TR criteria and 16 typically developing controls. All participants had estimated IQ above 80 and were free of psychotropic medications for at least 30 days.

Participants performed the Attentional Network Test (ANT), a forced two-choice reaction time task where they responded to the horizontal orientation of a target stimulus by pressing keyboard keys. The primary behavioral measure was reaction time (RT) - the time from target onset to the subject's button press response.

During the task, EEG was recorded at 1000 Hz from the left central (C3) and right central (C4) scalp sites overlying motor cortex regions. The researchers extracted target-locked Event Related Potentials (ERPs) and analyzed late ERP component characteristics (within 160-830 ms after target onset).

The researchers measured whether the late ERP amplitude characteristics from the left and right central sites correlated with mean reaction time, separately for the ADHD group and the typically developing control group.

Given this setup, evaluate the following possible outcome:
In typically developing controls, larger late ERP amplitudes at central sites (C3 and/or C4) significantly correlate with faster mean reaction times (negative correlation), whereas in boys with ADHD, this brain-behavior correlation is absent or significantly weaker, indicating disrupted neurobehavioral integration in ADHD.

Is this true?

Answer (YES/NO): NO